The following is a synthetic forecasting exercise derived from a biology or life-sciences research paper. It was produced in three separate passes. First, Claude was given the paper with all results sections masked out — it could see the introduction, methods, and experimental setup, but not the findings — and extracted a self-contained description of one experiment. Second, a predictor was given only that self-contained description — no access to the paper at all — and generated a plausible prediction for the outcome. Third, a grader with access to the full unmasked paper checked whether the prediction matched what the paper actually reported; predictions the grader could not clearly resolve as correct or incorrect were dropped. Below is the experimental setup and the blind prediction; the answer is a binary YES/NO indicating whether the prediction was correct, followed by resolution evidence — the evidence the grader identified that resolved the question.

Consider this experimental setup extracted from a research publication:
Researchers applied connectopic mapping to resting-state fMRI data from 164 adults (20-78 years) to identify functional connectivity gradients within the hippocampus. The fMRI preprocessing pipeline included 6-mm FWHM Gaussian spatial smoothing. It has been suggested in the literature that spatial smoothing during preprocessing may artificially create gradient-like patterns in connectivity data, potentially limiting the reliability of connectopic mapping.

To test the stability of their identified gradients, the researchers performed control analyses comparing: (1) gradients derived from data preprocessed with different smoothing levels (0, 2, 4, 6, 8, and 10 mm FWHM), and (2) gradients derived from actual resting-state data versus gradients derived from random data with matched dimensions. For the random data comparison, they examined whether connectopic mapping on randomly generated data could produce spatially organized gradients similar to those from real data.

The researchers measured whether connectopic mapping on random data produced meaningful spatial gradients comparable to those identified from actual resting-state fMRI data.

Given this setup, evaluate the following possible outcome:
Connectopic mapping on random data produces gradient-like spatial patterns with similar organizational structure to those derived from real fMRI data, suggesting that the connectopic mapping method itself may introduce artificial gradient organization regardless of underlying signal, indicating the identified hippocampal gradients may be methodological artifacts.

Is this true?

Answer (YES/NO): NO